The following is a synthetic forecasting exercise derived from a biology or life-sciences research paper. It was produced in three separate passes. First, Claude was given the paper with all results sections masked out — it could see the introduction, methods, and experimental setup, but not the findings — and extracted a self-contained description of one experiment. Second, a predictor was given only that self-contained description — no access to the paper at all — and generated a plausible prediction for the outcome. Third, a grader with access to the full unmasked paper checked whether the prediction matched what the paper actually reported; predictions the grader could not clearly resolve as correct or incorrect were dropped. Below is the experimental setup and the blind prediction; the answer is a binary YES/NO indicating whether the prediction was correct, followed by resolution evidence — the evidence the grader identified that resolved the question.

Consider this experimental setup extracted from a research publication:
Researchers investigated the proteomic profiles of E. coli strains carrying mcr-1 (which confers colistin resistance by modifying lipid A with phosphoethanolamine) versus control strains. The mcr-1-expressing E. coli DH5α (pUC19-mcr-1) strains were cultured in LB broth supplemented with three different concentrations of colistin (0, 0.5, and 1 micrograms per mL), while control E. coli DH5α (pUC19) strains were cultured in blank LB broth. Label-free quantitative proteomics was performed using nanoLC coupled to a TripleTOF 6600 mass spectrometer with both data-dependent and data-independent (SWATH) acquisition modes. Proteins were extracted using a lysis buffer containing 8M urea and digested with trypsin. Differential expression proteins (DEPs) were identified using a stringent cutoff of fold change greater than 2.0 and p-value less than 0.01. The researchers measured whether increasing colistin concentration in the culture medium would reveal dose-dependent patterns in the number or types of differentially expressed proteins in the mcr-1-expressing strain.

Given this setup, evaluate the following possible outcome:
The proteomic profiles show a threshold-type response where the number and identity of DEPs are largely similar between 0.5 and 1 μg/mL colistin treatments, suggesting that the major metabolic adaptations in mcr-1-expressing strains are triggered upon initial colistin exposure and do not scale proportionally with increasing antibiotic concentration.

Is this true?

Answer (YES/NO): NO